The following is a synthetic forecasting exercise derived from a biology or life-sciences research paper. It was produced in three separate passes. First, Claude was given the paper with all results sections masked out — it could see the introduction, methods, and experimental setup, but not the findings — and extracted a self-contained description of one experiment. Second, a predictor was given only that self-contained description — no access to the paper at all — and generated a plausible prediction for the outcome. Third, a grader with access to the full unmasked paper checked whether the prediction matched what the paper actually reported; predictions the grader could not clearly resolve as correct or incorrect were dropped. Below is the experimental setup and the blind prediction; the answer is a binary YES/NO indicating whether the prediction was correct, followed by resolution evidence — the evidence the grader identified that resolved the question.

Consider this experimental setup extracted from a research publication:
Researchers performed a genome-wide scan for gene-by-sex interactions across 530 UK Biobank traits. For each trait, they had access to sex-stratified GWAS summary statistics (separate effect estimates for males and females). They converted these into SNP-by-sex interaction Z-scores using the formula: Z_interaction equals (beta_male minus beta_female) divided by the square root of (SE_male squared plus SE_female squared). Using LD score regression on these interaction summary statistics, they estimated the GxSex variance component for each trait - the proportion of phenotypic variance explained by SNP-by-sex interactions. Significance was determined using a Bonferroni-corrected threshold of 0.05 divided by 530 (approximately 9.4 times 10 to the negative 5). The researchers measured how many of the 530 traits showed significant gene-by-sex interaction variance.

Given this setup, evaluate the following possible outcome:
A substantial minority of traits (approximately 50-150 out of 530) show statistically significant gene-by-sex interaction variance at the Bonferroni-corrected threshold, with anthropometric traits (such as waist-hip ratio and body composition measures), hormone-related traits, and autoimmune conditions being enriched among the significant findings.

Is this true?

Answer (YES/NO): NO